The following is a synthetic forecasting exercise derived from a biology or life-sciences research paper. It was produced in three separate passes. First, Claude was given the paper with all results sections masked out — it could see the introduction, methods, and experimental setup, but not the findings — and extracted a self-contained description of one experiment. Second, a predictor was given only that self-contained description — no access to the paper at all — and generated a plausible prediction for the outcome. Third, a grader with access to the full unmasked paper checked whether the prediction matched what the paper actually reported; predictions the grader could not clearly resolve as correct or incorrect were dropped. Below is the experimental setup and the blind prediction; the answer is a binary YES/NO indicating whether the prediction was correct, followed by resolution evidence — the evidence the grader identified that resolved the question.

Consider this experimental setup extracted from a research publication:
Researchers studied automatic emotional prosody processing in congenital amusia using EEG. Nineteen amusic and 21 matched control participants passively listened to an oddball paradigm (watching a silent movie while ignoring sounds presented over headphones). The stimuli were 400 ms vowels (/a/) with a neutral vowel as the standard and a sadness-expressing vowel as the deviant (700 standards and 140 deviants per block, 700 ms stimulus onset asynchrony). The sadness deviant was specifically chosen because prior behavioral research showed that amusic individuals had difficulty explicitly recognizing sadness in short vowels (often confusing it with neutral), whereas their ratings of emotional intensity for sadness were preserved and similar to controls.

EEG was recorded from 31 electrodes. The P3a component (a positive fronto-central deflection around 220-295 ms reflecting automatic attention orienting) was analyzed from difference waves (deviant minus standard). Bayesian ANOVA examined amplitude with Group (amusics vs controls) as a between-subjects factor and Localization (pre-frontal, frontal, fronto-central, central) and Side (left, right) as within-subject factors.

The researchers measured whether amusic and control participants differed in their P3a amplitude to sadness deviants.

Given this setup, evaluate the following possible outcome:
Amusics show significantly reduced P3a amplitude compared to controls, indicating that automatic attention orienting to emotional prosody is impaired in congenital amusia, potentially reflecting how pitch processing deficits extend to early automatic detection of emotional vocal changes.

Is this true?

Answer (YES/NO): NO